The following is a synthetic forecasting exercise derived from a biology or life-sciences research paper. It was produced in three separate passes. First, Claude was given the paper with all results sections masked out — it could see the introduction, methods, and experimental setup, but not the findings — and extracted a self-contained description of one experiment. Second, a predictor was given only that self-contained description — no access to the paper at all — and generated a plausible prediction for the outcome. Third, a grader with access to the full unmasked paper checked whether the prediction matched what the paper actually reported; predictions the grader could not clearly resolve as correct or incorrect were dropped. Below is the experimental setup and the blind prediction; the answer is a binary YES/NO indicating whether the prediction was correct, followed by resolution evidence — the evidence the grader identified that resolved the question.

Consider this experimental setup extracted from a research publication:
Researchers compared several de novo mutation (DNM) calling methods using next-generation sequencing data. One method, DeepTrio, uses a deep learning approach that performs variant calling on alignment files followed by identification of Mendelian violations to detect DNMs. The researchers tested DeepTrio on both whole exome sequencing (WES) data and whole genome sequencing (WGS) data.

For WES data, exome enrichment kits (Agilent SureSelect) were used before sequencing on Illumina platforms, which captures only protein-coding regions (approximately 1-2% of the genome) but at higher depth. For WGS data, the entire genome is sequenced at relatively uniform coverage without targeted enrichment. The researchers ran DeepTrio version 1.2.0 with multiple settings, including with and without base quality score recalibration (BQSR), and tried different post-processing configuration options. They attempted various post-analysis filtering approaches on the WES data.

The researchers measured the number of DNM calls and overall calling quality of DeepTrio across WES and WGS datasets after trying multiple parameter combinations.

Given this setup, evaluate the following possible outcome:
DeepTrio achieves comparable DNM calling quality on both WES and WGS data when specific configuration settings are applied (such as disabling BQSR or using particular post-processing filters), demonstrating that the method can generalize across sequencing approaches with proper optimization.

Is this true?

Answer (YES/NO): NO